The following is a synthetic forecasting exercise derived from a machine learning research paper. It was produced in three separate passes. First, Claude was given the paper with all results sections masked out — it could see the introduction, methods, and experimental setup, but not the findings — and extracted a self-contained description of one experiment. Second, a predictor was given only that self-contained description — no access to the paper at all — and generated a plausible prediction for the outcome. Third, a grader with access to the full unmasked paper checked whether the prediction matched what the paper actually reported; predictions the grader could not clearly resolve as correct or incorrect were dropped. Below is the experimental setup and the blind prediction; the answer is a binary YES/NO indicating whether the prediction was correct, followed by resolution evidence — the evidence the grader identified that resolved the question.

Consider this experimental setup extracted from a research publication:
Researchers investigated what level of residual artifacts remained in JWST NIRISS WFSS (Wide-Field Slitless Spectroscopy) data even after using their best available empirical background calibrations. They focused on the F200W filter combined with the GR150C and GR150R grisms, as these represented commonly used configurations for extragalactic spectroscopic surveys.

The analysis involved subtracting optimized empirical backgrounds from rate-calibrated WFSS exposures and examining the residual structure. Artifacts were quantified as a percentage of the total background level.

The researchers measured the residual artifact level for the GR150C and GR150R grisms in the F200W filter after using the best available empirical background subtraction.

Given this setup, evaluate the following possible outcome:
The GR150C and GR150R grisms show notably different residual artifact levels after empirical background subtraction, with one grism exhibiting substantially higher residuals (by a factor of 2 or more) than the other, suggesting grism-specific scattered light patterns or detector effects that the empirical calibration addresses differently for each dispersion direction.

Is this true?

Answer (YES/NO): NO